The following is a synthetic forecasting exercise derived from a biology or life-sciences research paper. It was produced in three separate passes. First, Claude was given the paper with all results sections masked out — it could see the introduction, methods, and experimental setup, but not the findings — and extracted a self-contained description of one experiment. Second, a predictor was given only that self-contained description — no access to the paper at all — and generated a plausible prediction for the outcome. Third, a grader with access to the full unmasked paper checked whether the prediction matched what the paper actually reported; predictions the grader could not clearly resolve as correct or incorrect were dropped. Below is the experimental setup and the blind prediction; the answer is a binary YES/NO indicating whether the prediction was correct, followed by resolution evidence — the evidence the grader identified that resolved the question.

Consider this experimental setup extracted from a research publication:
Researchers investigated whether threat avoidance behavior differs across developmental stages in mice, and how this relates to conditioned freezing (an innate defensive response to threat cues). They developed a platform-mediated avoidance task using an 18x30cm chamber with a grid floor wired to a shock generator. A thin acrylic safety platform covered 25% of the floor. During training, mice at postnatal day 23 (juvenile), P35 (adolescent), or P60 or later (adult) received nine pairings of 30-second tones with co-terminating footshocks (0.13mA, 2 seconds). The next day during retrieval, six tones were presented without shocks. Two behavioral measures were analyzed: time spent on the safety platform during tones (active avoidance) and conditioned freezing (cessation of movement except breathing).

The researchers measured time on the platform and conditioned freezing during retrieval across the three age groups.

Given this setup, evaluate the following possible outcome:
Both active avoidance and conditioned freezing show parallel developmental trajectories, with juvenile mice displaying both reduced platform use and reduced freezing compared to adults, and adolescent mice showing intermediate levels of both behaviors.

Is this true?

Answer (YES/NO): NO